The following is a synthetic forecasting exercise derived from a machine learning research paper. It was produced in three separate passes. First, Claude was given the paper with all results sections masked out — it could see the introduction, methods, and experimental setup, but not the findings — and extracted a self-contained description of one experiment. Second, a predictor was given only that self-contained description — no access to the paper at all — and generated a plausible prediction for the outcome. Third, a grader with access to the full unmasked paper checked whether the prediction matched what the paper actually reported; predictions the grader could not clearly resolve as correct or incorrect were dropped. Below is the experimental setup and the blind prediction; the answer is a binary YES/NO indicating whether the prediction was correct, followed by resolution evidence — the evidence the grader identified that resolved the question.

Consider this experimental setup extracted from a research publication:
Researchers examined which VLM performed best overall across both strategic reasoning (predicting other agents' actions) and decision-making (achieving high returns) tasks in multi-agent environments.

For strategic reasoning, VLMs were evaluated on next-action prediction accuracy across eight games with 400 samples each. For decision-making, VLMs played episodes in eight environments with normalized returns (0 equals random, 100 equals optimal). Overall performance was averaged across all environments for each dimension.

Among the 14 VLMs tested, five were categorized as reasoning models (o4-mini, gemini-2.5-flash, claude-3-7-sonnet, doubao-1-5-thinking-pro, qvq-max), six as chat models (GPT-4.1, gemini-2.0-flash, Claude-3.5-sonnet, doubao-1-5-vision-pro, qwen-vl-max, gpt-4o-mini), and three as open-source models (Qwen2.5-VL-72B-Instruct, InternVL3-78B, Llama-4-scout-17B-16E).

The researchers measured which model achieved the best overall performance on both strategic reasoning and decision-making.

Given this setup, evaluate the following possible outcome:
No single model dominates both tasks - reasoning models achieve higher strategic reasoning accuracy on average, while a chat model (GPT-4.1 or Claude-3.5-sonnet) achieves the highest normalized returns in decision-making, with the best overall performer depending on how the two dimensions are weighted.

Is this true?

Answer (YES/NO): NO